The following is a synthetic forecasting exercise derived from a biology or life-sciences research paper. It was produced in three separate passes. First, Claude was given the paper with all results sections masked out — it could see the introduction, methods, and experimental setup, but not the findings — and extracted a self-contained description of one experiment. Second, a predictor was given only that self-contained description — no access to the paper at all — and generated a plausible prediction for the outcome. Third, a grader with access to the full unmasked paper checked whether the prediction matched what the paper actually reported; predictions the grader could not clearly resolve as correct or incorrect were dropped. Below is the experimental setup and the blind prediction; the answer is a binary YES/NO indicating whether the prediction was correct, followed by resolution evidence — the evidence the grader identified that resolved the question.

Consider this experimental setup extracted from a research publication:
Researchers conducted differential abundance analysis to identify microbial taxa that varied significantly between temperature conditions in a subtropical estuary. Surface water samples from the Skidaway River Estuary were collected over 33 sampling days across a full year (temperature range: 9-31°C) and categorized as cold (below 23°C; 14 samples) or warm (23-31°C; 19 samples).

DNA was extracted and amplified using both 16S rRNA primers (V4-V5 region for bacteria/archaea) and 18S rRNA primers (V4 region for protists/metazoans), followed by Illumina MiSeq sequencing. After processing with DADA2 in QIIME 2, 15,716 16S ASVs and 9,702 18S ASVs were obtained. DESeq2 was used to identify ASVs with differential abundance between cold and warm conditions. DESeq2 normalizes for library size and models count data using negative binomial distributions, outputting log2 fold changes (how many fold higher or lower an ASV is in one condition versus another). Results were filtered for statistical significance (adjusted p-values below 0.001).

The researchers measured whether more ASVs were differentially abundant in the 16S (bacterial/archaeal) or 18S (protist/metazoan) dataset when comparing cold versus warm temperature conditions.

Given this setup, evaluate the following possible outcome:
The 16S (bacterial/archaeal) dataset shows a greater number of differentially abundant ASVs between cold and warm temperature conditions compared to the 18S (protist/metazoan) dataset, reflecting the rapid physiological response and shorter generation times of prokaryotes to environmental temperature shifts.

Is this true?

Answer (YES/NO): NO